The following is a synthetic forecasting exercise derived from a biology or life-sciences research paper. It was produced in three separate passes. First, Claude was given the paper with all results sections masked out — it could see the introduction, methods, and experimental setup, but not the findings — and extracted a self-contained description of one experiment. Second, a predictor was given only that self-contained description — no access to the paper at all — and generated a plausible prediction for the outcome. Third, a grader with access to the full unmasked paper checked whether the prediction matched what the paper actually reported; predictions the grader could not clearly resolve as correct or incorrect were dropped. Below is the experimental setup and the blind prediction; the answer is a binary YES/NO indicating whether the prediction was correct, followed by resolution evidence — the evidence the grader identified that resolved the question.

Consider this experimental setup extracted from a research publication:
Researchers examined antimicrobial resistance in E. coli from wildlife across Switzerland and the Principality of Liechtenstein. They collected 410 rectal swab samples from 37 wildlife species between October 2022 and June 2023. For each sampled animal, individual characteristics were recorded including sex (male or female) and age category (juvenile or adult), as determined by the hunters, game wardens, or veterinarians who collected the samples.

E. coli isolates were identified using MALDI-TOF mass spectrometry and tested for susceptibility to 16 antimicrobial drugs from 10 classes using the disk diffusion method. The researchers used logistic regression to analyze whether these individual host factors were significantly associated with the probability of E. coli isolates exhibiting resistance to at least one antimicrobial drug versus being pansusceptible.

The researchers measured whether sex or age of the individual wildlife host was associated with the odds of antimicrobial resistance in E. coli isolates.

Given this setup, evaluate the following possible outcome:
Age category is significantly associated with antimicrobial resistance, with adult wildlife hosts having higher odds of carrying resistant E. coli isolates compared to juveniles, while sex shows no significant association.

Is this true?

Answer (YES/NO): NO